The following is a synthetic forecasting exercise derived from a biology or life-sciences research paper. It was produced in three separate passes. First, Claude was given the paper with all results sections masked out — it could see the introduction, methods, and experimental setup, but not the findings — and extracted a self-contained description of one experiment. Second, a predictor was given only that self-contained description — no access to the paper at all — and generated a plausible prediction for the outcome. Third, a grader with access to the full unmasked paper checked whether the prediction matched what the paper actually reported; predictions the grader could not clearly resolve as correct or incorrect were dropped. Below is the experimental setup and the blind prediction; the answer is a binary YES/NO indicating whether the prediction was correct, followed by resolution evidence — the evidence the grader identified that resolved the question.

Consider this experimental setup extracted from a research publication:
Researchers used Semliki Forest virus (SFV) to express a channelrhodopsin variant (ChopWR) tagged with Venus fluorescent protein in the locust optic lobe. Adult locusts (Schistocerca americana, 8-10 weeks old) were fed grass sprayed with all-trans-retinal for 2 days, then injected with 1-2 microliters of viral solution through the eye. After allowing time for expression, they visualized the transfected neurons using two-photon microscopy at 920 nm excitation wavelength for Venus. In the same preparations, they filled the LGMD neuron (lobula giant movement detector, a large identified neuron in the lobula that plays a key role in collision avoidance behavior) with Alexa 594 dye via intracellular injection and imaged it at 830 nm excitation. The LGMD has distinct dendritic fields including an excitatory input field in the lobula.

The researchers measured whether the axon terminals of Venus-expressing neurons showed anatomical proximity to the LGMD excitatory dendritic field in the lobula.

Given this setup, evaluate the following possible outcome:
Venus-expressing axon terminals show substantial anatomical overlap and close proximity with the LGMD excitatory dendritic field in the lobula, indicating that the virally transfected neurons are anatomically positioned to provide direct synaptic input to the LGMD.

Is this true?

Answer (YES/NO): NO